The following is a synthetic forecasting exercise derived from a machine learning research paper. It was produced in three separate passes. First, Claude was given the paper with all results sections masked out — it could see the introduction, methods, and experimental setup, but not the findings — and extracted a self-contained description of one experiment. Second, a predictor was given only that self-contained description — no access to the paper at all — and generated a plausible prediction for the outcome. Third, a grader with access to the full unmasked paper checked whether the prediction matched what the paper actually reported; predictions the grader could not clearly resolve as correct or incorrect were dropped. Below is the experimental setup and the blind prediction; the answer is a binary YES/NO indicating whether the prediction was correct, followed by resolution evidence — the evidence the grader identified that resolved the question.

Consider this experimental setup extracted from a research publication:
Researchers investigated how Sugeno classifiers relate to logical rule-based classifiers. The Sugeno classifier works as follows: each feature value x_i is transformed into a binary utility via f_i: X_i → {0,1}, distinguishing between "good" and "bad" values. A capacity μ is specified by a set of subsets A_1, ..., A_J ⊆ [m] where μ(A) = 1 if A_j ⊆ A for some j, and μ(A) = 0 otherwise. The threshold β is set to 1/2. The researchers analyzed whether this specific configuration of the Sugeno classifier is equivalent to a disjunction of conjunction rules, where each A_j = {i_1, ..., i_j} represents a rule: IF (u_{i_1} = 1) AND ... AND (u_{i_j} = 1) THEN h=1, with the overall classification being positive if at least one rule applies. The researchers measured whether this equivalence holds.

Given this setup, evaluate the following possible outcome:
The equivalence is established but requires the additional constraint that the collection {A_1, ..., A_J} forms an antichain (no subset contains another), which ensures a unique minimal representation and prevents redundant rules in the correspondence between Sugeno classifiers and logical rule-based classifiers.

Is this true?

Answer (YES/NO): NO